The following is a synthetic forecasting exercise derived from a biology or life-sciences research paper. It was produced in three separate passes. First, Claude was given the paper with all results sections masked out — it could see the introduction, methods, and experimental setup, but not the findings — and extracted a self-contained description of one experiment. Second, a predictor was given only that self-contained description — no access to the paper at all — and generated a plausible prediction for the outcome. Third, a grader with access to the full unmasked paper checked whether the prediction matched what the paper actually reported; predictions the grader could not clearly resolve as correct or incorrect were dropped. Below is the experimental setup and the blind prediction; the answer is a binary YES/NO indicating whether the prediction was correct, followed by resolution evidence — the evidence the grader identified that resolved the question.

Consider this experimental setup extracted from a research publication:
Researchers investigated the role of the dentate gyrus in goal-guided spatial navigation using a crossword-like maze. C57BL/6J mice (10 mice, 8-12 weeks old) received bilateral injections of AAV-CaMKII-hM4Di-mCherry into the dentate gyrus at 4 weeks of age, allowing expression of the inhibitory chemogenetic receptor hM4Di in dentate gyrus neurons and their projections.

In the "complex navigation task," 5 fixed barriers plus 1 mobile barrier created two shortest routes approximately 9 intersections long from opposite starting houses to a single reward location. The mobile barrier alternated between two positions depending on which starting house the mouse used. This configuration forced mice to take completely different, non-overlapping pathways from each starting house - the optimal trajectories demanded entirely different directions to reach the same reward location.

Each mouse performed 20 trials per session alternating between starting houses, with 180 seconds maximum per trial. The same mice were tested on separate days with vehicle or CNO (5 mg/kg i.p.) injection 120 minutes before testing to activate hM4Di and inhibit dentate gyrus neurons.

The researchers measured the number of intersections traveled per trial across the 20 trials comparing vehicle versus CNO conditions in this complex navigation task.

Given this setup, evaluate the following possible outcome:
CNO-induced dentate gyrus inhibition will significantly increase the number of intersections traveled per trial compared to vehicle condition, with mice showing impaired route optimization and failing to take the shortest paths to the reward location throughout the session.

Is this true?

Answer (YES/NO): NO